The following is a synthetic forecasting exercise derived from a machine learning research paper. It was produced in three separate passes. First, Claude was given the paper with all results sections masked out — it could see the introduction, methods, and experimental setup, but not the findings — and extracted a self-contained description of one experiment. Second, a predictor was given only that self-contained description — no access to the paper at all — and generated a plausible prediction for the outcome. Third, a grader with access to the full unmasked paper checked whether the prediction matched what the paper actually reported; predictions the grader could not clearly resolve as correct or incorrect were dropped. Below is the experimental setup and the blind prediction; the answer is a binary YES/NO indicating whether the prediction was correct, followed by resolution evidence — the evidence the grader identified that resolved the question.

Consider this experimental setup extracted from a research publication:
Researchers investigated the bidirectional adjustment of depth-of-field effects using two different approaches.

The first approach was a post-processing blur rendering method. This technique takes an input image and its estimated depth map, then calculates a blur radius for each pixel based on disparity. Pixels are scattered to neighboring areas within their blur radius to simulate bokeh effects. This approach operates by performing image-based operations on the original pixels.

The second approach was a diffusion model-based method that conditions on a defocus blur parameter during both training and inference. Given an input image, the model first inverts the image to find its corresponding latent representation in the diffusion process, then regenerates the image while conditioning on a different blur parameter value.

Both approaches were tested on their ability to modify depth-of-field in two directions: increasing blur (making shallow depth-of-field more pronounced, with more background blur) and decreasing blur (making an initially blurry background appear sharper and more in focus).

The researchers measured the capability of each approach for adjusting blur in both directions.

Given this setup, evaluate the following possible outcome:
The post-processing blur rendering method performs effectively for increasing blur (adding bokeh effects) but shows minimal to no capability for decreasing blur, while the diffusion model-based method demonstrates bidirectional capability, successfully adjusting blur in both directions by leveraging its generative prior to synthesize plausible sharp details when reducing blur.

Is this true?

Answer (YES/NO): YES